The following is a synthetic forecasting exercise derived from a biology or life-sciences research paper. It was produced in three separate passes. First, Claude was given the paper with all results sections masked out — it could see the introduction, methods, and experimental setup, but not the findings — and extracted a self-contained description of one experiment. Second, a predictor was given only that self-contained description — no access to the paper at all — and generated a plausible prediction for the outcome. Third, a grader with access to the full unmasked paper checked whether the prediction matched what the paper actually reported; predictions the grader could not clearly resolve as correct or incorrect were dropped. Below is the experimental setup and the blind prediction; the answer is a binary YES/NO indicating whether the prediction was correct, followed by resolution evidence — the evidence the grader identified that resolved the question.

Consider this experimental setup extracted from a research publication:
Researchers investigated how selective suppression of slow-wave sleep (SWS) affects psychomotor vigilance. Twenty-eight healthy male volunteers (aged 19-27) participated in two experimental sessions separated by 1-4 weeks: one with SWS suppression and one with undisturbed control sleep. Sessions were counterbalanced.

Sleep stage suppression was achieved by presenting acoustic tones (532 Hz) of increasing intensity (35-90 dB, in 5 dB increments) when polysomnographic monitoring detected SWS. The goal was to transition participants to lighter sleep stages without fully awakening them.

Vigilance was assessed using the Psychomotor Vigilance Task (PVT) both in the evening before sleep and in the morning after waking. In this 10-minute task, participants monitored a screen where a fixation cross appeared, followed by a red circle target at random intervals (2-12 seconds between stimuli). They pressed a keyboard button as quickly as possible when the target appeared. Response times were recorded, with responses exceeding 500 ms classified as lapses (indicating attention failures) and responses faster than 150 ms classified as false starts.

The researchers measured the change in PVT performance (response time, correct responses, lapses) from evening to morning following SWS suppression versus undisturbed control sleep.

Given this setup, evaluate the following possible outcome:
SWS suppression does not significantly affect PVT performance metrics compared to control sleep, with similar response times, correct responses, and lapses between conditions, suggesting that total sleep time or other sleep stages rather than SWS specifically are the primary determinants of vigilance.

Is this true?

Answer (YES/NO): NO